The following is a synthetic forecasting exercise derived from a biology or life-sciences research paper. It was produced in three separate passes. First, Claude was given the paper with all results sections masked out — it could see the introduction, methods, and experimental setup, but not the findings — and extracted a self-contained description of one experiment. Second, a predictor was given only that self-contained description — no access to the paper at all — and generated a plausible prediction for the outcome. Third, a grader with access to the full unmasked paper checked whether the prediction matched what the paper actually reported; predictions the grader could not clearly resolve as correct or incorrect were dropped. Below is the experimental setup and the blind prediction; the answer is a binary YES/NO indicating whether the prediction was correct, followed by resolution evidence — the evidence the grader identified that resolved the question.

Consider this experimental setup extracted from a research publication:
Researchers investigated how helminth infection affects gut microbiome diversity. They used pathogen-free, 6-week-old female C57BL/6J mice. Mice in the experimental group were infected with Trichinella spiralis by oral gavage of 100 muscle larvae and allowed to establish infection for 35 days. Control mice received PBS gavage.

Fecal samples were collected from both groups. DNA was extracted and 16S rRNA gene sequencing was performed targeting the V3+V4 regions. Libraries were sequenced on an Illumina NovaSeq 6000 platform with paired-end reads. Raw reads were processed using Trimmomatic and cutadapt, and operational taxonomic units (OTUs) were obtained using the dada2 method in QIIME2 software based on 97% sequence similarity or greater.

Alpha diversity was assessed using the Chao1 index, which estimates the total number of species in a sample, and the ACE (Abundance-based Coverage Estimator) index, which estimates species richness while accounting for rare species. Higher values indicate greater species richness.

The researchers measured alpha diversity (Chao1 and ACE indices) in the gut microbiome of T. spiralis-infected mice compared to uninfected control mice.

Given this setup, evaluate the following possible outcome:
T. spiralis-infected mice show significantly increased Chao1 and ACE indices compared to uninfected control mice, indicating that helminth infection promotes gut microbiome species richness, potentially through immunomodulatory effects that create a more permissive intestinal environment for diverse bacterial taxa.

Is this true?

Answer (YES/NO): NO